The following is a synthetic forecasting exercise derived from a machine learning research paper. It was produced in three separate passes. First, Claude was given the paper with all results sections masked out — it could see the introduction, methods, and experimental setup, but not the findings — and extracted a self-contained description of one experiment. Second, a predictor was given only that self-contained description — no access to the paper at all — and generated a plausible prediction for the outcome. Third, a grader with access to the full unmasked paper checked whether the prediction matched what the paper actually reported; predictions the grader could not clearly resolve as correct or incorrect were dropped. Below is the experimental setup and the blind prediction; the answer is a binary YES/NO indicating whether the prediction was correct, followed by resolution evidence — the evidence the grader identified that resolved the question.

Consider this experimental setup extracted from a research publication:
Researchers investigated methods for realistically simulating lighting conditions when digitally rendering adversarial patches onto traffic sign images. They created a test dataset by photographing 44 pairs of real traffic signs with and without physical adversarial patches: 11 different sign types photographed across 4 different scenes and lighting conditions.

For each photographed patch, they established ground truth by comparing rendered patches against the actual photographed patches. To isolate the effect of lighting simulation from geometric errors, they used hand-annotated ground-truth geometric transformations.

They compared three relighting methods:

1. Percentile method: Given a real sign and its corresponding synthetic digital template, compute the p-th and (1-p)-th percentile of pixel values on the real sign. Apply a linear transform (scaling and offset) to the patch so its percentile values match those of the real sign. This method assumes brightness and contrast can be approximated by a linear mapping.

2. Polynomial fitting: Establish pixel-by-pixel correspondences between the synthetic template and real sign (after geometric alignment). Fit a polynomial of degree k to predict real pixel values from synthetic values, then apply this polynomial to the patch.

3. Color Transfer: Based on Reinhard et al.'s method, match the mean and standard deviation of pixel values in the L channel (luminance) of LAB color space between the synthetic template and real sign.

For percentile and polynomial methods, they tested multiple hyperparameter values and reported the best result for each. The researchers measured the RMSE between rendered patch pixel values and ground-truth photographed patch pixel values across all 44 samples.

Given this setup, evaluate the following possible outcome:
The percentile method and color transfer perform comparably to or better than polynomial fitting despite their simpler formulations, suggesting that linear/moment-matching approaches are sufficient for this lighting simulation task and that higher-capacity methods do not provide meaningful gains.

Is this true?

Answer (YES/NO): NO